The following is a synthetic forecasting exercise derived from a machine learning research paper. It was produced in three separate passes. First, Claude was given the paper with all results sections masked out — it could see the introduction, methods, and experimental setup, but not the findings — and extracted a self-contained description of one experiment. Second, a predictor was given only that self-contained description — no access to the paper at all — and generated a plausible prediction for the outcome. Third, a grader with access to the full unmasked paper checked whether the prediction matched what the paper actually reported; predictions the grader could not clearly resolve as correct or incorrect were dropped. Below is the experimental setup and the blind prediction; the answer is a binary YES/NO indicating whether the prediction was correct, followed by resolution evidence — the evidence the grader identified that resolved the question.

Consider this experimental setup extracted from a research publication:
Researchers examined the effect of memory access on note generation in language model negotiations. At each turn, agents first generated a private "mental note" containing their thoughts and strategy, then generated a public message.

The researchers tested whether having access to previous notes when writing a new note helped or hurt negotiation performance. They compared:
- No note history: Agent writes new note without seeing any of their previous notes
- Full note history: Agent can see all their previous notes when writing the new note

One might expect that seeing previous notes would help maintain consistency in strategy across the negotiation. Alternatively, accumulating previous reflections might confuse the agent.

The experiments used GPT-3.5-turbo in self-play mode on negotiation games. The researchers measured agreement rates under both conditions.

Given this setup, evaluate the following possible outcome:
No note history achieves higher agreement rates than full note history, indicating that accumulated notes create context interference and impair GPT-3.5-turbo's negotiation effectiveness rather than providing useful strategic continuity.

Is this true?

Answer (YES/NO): YES